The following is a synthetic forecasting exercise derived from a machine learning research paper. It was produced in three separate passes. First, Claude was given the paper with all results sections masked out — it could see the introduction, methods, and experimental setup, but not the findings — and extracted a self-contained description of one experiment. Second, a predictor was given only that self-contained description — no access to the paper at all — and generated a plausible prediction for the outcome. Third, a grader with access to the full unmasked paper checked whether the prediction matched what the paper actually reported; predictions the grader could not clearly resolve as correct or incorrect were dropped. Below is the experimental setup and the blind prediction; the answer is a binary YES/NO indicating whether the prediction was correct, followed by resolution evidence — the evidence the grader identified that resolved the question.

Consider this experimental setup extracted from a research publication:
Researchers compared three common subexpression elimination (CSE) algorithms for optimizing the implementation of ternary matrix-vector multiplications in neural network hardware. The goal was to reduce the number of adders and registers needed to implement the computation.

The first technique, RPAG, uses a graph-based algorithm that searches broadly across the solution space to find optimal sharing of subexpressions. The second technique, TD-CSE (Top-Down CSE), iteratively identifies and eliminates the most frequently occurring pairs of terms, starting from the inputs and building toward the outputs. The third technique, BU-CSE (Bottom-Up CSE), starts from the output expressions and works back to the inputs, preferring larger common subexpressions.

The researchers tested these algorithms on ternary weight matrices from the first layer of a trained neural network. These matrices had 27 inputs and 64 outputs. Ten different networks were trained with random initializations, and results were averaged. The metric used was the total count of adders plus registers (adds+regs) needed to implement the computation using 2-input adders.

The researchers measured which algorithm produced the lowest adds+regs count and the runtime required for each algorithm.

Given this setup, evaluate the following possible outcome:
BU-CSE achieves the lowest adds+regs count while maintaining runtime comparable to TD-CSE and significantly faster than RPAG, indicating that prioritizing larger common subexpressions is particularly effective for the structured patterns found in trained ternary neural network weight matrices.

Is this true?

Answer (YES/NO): NO